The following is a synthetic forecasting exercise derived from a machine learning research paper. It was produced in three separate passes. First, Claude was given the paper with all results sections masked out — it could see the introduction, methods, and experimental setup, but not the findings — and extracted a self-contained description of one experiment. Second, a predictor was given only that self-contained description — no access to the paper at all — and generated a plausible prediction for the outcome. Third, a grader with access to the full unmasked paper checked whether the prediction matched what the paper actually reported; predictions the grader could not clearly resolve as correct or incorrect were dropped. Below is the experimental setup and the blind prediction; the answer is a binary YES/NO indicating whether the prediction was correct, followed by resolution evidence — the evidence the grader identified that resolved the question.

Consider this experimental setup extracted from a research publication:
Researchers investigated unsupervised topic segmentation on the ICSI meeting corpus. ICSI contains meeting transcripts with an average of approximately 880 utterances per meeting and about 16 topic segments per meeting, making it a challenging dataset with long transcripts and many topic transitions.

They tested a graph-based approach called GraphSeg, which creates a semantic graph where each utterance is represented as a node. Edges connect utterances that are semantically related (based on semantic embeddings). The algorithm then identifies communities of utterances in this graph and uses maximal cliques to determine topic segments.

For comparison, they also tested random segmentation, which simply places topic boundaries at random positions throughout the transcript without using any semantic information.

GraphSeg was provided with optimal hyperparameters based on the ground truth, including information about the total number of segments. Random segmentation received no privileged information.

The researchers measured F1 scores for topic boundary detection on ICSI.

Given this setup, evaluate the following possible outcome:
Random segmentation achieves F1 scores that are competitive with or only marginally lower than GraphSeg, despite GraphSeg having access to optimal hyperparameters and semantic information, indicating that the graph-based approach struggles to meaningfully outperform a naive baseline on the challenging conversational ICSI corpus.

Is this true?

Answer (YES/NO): NO